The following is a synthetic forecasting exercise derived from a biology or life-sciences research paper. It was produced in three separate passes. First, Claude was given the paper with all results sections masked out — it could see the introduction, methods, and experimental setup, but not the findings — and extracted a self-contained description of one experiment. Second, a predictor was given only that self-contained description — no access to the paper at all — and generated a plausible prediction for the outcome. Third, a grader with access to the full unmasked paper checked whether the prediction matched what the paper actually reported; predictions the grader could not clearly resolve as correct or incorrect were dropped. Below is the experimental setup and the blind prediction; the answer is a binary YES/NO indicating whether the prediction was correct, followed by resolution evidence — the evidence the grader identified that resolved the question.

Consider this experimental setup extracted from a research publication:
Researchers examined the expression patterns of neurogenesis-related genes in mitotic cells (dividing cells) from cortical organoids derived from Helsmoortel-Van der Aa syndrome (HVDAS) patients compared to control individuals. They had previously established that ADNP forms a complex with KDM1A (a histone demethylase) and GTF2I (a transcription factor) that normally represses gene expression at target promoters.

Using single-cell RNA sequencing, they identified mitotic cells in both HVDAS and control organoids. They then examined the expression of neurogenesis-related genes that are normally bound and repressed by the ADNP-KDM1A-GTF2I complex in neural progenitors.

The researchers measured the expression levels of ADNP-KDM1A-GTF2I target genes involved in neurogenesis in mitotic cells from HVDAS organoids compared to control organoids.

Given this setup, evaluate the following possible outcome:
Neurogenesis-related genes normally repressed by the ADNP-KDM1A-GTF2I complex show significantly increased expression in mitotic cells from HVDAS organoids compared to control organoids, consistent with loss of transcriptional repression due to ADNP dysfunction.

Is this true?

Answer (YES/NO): YES